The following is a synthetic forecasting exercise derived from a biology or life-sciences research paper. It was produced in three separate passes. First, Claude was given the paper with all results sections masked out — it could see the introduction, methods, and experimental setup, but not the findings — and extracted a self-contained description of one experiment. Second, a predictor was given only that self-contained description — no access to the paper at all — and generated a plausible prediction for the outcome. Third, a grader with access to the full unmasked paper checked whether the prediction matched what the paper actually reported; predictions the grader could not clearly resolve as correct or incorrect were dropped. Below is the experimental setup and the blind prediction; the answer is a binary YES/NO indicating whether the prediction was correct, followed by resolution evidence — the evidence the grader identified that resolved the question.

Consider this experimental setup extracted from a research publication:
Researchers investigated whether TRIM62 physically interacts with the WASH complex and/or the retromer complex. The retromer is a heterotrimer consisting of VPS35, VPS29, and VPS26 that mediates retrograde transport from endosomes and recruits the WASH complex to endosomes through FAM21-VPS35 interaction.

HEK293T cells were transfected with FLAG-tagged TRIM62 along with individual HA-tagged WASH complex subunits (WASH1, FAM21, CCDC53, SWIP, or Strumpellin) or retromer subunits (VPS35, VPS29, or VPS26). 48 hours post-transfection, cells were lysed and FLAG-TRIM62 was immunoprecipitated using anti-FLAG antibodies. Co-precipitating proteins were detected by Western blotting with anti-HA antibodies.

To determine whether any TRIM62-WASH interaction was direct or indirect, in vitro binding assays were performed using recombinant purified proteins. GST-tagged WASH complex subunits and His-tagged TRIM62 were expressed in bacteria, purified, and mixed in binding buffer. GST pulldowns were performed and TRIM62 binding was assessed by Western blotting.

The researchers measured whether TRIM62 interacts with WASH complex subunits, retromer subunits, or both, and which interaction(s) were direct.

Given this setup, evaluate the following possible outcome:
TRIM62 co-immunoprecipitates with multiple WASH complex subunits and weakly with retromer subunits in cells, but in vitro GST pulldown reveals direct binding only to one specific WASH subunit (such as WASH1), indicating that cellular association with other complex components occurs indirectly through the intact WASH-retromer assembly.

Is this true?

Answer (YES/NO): NO